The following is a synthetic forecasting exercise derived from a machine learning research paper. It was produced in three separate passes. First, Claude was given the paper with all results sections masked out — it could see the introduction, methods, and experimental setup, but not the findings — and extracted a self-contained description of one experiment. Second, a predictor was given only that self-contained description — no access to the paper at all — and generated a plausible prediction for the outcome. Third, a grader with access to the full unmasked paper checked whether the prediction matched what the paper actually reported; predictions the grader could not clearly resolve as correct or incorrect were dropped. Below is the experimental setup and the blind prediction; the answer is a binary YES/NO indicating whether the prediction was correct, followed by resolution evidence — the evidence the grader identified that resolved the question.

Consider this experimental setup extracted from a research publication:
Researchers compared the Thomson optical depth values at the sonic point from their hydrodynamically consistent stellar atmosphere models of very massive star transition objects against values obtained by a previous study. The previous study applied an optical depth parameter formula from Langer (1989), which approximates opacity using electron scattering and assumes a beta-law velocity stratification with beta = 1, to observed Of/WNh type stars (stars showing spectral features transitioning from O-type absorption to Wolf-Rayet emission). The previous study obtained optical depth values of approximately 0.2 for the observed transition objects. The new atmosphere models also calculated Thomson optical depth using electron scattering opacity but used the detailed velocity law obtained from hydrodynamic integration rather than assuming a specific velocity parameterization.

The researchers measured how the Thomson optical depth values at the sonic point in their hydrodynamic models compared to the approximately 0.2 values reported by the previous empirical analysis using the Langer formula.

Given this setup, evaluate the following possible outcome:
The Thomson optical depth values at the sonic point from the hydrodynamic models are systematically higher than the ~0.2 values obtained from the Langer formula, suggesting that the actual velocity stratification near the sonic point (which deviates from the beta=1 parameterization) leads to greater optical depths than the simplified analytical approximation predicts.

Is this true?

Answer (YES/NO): YES